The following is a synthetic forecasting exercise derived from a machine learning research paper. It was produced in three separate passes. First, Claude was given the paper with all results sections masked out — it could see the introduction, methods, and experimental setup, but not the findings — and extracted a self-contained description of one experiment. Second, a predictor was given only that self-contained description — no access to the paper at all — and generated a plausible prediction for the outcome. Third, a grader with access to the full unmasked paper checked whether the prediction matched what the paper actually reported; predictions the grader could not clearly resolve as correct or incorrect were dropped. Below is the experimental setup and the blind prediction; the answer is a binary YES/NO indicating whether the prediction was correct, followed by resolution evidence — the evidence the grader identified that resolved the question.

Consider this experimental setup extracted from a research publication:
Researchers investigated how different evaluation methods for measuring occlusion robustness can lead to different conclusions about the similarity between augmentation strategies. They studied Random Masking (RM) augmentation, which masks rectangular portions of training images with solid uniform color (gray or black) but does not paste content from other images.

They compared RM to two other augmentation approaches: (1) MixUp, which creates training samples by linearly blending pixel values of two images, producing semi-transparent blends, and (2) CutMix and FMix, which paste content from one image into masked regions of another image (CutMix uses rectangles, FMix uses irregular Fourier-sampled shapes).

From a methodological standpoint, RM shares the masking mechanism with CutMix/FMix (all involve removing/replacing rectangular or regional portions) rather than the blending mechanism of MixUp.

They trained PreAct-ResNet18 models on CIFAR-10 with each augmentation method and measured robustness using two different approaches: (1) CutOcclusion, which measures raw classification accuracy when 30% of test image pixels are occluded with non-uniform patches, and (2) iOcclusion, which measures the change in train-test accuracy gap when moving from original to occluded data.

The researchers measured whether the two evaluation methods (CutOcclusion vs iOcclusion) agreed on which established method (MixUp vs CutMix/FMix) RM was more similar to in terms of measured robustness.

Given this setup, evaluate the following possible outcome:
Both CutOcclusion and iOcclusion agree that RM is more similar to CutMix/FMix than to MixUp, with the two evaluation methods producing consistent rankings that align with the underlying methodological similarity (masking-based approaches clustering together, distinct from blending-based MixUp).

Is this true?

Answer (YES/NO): NO